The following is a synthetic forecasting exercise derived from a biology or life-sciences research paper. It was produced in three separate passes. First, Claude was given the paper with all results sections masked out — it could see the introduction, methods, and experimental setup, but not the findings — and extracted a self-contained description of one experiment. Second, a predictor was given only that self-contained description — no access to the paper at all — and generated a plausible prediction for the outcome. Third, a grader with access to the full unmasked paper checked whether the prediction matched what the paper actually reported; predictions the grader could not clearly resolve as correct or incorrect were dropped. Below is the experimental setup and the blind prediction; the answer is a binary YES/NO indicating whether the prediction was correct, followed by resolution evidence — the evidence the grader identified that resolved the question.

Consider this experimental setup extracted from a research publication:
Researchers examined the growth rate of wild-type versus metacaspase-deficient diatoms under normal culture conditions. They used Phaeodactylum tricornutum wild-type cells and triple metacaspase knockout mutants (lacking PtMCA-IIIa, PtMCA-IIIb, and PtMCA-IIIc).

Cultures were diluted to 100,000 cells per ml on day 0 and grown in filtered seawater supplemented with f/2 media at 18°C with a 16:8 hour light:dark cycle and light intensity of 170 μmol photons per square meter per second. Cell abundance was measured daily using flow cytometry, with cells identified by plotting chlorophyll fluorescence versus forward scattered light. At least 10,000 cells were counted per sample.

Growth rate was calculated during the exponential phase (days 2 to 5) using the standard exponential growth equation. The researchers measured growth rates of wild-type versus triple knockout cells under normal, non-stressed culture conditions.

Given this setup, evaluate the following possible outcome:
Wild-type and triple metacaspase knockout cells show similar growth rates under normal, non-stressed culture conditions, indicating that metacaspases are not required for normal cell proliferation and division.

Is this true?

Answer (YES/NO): NO